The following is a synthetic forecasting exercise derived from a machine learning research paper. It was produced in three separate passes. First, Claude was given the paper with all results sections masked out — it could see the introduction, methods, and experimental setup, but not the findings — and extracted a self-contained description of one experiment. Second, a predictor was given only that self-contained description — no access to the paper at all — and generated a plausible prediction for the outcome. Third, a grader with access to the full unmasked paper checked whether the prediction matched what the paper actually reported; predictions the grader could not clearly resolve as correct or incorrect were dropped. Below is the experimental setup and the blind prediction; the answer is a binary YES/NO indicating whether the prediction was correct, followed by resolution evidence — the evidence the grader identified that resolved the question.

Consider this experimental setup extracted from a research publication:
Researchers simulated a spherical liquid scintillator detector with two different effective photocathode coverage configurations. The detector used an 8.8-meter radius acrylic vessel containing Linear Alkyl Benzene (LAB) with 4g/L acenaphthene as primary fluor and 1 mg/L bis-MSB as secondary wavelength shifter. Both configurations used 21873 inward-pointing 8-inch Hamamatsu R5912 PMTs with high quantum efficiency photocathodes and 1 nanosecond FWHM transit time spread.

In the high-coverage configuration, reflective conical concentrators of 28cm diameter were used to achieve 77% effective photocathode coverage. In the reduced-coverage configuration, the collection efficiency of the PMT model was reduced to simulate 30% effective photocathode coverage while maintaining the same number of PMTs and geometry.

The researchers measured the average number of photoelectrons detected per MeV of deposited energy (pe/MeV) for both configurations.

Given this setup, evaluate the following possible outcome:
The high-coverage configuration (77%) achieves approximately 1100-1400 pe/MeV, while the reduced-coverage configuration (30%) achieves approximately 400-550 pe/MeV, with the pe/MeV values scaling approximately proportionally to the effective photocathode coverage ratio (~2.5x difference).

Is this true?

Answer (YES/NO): NO